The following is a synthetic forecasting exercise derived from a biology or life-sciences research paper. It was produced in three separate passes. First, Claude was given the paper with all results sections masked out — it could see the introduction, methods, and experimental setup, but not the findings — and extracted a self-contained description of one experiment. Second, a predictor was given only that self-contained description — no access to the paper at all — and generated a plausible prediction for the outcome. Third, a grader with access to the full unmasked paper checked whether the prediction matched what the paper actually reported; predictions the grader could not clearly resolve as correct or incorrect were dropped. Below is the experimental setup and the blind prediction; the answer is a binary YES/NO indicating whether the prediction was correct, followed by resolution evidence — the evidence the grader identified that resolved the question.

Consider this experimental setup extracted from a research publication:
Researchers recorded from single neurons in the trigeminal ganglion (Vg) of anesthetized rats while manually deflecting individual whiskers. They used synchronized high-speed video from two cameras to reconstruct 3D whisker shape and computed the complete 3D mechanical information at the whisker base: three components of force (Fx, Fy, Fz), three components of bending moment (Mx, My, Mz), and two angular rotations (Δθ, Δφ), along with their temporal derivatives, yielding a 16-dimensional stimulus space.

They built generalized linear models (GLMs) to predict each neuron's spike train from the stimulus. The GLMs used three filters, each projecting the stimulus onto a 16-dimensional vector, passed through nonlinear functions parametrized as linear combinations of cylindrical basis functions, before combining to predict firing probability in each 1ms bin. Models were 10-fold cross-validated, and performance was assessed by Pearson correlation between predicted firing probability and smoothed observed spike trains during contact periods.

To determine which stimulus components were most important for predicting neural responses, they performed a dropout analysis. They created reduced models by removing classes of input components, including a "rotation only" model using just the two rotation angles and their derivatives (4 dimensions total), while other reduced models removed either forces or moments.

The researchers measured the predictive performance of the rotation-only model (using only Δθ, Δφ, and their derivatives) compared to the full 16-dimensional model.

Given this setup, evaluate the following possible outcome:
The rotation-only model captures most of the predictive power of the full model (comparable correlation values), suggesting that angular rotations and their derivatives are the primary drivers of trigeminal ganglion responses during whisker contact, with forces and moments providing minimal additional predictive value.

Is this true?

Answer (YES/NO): YES